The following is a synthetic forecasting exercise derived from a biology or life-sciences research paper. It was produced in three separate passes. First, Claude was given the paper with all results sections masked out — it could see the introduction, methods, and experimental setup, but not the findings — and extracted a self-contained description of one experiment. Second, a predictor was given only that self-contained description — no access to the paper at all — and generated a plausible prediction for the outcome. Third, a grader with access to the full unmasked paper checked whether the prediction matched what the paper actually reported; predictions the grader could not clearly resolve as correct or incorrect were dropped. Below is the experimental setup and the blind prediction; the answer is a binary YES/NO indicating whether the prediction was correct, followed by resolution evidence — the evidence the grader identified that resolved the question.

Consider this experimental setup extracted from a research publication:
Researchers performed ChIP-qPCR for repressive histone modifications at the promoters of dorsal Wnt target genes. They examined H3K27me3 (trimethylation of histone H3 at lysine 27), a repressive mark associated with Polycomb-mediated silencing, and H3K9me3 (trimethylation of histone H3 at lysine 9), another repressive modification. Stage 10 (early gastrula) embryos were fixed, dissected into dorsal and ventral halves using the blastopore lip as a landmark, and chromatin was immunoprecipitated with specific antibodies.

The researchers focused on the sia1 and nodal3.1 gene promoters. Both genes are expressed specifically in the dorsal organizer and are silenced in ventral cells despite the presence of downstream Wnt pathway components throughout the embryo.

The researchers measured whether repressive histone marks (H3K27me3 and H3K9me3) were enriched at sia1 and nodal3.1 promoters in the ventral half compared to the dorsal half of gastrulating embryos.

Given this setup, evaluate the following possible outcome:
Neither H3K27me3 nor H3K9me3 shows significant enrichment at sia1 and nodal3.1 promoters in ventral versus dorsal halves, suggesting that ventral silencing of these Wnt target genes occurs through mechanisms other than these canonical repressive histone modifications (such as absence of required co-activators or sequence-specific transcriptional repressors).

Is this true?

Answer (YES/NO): YES